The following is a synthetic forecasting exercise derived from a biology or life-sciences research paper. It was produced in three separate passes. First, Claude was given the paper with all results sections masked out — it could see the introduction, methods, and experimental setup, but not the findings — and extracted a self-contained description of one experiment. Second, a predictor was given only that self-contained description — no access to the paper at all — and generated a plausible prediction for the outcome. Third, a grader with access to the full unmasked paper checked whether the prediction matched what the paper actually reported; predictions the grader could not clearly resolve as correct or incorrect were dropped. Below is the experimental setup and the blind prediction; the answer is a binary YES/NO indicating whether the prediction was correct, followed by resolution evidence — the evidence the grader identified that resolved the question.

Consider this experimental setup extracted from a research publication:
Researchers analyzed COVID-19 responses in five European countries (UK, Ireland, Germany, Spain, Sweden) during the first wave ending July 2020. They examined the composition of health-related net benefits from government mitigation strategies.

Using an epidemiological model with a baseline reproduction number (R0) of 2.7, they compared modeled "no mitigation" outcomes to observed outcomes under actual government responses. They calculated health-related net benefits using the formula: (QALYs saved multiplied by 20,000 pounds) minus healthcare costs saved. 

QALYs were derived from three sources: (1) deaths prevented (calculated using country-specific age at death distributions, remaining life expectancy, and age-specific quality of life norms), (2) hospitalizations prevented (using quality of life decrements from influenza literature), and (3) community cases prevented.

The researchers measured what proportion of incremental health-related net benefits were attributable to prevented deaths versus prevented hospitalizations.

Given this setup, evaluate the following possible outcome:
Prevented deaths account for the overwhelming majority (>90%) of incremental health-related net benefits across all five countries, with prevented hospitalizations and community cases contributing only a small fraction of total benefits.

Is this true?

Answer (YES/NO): NO